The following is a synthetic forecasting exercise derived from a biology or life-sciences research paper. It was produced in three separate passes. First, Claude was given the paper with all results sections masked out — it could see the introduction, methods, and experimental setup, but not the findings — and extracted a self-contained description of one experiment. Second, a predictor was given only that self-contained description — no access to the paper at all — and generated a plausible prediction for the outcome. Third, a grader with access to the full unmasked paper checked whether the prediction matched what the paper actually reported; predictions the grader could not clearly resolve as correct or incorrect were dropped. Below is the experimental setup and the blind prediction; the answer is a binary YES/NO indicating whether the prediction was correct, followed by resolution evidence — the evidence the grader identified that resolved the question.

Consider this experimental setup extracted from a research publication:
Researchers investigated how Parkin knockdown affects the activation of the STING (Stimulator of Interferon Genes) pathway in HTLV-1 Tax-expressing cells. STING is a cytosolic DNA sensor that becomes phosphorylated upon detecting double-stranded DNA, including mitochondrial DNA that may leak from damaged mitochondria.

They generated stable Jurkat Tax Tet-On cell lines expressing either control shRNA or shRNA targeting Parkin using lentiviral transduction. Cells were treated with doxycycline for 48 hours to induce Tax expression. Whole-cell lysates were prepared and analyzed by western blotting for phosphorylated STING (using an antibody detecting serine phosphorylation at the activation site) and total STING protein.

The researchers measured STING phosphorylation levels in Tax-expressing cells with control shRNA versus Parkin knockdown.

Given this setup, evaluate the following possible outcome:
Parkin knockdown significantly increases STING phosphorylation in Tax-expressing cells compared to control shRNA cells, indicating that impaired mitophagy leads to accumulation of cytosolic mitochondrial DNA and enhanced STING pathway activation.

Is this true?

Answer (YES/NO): YES